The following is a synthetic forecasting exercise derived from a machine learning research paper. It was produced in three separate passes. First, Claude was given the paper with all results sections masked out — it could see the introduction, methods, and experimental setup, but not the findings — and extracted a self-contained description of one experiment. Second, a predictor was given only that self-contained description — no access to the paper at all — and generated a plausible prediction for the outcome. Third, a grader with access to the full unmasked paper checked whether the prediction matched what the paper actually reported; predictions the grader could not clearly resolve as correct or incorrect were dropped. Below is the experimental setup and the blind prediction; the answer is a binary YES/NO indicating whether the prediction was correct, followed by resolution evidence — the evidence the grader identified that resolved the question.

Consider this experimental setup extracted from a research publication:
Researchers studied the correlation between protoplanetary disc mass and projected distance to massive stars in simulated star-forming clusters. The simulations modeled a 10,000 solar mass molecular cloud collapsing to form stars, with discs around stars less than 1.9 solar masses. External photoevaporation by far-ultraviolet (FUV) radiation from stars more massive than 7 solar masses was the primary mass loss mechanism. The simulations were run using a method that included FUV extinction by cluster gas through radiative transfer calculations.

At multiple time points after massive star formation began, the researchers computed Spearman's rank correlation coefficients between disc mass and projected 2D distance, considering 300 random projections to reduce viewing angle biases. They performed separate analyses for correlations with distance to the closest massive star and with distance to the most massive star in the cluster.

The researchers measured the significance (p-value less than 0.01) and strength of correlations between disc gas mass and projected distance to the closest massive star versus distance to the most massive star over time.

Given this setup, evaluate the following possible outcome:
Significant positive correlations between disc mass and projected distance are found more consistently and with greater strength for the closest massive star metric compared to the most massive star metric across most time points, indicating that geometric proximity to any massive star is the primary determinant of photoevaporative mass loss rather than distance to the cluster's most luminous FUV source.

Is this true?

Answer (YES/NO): YES